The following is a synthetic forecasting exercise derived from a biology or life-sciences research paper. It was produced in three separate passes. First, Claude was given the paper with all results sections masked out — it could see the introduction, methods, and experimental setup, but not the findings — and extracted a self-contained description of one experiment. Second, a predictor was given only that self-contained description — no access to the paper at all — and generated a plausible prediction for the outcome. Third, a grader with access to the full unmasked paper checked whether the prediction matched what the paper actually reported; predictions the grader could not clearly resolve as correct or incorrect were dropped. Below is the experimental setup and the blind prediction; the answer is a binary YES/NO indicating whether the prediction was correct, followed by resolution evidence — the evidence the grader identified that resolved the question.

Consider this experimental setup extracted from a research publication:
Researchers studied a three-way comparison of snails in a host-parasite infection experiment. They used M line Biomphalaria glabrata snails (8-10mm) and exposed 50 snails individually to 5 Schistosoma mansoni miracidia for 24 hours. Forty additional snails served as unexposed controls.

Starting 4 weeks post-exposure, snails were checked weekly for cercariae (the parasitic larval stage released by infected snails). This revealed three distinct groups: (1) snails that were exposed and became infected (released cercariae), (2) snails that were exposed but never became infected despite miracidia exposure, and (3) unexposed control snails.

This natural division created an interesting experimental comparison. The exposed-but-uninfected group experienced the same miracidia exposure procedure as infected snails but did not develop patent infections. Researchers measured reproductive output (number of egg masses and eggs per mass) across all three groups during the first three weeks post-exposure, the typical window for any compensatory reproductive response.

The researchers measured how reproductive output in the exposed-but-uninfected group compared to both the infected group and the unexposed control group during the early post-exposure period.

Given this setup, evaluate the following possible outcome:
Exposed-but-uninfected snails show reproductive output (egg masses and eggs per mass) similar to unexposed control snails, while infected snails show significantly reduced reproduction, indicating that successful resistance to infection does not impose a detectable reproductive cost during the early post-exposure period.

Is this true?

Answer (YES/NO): NO